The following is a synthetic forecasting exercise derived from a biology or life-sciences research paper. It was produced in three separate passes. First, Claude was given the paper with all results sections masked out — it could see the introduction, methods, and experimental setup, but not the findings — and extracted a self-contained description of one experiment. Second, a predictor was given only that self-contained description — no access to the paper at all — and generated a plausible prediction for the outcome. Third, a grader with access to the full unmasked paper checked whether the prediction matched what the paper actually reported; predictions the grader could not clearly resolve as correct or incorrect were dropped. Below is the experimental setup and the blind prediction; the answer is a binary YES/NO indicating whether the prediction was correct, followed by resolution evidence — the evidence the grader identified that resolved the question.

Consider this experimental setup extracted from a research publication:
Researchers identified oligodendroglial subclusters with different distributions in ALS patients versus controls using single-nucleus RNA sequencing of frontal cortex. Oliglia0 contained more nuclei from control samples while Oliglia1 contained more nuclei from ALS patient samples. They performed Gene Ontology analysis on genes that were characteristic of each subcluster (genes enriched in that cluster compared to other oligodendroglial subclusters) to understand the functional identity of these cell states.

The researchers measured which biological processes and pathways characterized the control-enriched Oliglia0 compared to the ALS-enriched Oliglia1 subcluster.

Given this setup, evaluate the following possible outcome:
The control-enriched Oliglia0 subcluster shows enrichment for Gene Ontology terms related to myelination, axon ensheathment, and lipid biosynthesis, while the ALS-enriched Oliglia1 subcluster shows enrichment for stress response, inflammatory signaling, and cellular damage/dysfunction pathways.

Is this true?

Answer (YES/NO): NO